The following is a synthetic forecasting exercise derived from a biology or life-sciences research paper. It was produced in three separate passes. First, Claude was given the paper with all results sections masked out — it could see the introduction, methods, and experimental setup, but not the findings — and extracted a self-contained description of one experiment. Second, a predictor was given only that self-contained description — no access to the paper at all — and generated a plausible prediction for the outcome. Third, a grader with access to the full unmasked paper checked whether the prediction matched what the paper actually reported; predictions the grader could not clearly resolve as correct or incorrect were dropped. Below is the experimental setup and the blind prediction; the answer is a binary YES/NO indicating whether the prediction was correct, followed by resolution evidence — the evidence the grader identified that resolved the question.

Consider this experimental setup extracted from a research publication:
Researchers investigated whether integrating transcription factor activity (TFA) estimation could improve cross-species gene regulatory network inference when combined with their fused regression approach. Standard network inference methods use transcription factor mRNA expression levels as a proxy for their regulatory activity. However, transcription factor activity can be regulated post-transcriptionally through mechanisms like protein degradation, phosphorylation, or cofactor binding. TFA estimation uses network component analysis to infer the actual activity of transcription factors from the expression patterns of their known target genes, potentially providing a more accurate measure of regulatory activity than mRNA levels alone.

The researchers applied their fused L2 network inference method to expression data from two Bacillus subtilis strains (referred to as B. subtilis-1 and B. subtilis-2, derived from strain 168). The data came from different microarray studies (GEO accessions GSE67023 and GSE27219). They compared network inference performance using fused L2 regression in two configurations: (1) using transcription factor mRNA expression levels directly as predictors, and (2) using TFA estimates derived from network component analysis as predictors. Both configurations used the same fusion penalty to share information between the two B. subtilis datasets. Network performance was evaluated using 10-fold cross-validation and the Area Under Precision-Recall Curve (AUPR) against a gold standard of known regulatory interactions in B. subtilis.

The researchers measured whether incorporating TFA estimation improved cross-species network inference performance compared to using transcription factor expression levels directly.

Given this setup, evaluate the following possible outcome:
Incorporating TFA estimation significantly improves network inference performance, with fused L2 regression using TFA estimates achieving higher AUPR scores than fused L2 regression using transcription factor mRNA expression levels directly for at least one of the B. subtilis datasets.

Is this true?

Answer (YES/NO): YES